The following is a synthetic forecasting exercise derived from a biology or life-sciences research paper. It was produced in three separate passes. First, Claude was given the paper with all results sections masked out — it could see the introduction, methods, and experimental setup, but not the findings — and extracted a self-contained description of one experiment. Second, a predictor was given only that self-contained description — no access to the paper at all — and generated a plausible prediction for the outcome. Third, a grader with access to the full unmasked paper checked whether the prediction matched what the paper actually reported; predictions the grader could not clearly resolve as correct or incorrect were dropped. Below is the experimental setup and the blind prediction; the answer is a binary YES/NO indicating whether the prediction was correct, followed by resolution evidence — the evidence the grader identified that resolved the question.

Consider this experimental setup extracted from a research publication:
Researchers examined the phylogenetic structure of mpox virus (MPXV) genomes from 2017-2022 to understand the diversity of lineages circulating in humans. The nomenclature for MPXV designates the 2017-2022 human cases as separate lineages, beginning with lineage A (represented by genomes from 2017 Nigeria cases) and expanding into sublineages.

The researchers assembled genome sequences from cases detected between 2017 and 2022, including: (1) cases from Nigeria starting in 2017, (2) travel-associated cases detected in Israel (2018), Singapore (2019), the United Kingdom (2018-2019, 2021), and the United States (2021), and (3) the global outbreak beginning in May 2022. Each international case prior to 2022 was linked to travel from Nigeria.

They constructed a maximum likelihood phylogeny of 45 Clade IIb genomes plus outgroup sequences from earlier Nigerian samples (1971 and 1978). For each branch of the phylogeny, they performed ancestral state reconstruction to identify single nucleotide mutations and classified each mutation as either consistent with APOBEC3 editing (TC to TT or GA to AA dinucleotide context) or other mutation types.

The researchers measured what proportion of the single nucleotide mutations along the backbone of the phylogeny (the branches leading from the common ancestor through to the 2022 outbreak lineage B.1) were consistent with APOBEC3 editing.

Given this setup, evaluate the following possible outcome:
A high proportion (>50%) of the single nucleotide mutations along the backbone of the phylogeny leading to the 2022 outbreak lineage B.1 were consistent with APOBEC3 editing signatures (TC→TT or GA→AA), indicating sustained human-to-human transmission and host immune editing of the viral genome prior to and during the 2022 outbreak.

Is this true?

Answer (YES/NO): YES